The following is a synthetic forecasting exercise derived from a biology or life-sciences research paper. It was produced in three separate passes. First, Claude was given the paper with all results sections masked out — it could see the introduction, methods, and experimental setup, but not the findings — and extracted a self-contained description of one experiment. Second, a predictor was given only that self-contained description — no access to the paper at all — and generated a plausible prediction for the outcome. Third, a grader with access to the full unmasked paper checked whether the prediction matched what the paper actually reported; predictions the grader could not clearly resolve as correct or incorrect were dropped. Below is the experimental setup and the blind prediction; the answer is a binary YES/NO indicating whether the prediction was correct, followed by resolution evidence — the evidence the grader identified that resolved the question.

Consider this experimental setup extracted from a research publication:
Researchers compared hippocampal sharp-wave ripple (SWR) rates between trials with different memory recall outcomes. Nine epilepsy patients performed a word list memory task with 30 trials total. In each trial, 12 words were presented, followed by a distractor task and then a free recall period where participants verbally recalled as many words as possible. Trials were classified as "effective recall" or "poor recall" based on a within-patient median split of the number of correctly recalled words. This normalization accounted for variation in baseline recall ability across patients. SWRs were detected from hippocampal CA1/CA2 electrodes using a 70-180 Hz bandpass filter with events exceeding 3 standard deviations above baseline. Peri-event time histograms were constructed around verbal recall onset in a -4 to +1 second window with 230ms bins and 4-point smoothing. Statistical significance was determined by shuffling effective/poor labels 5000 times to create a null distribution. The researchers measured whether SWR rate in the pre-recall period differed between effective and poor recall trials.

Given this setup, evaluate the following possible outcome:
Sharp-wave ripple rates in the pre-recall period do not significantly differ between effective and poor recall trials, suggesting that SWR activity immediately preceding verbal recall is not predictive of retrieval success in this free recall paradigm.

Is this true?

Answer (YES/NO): NO